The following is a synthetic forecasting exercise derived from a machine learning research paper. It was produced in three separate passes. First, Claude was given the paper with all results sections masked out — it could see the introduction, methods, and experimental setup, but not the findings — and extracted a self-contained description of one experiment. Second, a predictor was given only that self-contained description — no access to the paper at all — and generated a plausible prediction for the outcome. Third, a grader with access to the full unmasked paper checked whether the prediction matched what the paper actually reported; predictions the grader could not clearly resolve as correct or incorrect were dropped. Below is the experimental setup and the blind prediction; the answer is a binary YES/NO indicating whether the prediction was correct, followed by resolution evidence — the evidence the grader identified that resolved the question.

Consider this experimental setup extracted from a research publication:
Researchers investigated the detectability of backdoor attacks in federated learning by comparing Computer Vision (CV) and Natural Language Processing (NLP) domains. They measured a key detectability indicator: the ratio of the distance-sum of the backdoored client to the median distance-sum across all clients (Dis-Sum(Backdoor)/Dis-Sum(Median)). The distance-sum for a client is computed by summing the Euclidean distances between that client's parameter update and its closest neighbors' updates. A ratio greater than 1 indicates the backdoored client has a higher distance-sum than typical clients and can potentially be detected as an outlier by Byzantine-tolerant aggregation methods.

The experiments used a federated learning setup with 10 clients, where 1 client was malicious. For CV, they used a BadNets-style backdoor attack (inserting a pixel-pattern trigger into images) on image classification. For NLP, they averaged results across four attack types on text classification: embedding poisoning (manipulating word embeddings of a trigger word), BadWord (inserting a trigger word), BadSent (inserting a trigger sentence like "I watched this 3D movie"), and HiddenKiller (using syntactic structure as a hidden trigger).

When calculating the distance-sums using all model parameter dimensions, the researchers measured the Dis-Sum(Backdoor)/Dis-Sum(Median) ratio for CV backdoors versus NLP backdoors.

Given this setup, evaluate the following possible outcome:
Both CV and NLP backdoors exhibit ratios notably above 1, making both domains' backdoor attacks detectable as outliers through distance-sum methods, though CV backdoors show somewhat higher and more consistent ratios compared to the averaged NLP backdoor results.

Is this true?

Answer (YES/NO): NO